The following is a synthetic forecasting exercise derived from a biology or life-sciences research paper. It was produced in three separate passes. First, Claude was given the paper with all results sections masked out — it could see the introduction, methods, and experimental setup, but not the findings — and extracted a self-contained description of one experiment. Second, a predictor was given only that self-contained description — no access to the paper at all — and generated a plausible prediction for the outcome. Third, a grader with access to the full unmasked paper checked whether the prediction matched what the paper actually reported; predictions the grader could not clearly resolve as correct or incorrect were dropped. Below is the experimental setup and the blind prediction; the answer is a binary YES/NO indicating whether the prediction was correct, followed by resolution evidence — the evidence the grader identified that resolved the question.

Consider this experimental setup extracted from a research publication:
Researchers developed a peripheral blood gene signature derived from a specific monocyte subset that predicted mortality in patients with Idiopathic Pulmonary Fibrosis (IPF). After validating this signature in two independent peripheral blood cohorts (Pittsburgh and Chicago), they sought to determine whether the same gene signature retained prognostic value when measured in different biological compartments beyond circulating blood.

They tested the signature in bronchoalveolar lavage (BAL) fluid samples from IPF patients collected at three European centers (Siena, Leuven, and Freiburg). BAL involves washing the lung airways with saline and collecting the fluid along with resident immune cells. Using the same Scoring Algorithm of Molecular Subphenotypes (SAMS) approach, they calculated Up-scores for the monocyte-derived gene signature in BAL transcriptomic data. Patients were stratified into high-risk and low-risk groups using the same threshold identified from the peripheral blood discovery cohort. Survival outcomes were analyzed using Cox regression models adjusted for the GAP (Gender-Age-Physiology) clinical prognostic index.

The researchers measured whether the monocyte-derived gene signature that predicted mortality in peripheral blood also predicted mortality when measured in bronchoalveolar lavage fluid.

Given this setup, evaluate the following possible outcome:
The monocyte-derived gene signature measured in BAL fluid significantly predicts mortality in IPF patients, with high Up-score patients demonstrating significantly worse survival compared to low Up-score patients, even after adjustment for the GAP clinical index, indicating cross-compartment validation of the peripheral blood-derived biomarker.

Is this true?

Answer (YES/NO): YES